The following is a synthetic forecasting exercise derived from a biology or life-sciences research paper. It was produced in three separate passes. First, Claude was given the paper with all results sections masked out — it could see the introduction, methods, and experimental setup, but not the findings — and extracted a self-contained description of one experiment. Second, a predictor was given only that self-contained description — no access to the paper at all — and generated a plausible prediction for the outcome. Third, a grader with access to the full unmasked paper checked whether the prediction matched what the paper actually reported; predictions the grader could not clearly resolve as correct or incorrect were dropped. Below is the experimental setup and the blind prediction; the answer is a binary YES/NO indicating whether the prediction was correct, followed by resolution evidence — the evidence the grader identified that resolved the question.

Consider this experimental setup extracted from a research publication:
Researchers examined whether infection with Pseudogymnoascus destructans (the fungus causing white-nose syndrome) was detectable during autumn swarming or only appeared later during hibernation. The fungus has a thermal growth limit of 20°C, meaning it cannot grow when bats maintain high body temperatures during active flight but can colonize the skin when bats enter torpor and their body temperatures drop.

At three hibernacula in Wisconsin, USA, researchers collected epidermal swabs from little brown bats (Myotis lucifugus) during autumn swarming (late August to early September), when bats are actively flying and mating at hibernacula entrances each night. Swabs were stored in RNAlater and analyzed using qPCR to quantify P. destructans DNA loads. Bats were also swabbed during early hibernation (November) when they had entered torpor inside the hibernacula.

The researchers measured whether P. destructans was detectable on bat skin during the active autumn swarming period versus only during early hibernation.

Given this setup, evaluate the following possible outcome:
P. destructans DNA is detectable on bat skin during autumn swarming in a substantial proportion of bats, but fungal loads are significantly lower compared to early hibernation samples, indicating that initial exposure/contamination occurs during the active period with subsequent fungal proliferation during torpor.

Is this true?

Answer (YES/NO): YES